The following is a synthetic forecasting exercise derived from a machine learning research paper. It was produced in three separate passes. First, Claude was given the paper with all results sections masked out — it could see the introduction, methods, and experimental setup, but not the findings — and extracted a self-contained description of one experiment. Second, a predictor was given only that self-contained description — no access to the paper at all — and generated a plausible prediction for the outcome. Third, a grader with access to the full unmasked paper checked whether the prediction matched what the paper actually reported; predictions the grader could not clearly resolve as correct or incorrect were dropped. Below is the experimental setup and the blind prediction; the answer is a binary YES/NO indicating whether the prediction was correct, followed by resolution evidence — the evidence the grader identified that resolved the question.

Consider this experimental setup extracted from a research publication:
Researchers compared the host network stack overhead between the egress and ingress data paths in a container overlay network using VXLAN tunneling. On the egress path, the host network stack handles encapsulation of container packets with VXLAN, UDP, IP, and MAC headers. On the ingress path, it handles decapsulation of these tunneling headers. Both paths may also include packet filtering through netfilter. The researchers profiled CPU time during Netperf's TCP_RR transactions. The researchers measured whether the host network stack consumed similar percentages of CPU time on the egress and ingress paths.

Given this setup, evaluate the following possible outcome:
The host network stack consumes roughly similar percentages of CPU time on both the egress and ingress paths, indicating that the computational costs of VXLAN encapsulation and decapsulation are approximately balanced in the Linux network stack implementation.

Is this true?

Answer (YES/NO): YES